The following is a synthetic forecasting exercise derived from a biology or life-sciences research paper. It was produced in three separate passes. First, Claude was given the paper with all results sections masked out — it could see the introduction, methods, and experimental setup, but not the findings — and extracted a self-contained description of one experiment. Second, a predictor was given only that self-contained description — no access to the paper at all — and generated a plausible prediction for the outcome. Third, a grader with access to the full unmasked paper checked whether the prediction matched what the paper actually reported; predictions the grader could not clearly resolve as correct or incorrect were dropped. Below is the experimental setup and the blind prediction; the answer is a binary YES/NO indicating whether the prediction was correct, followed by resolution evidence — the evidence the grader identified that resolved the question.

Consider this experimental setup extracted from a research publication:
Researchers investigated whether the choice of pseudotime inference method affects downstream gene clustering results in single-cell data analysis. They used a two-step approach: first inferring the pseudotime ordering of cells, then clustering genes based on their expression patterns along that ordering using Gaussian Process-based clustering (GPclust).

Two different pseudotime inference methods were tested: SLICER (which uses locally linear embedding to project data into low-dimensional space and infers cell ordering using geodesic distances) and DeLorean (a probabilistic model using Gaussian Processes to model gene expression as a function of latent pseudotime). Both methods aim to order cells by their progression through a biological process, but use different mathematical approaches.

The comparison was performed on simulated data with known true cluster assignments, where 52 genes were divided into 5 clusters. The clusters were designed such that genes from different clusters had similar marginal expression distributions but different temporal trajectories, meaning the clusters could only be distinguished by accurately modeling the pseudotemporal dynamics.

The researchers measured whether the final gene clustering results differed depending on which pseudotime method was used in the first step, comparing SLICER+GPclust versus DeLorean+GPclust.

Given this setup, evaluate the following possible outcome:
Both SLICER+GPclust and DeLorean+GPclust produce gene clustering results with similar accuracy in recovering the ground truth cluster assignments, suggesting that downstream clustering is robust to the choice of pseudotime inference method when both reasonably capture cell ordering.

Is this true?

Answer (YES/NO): NO